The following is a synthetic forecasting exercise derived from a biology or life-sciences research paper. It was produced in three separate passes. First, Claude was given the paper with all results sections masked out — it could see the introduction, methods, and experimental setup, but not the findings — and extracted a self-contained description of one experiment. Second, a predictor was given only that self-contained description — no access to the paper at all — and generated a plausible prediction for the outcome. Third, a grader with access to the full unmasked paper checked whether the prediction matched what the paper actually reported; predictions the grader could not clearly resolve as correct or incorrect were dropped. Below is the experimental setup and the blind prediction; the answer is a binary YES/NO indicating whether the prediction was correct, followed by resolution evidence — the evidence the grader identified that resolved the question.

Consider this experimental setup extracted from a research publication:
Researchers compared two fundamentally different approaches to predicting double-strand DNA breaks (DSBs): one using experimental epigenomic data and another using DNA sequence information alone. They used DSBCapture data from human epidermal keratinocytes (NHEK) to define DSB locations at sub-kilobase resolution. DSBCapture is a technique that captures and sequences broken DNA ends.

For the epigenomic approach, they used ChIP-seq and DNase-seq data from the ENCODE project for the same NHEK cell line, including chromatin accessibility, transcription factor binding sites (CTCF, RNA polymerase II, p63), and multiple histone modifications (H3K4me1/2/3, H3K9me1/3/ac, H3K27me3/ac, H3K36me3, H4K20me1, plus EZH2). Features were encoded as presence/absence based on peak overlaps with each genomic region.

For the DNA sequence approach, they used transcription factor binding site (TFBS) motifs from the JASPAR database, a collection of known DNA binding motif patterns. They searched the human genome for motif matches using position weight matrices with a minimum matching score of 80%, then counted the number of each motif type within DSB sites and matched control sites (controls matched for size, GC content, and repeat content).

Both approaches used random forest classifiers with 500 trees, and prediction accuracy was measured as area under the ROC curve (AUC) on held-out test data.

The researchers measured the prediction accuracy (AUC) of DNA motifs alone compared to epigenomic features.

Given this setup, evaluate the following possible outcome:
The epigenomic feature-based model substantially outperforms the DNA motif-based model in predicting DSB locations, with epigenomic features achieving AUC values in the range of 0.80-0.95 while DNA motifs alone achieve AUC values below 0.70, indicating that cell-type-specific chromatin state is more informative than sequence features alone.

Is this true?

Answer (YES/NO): NO